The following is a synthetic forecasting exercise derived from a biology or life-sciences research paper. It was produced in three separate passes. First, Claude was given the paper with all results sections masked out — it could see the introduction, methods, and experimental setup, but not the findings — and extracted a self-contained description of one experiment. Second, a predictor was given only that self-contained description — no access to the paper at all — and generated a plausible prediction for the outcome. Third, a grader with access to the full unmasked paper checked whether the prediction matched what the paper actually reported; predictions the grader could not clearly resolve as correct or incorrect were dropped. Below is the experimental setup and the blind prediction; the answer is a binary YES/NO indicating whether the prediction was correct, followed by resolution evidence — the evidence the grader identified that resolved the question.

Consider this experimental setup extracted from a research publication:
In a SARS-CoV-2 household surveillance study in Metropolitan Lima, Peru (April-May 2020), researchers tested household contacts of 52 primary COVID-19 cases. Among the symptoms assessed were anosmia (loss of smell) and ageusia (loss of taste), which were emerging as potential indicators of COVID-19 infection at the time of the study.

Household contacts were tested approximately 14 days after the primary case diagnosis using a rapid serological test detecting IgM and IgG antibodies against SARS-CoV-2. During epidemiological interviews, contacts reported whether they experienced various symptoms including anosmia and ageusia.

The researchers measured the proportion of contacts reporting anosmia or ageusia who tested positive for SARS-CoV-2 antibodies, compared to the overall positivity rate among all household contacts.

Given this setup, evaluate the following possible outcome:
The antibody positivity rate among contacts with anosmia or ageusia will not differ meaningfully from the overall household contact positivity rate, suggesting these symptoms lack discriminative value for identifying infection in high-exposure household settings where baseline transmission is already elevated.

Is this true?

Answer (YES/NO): NO